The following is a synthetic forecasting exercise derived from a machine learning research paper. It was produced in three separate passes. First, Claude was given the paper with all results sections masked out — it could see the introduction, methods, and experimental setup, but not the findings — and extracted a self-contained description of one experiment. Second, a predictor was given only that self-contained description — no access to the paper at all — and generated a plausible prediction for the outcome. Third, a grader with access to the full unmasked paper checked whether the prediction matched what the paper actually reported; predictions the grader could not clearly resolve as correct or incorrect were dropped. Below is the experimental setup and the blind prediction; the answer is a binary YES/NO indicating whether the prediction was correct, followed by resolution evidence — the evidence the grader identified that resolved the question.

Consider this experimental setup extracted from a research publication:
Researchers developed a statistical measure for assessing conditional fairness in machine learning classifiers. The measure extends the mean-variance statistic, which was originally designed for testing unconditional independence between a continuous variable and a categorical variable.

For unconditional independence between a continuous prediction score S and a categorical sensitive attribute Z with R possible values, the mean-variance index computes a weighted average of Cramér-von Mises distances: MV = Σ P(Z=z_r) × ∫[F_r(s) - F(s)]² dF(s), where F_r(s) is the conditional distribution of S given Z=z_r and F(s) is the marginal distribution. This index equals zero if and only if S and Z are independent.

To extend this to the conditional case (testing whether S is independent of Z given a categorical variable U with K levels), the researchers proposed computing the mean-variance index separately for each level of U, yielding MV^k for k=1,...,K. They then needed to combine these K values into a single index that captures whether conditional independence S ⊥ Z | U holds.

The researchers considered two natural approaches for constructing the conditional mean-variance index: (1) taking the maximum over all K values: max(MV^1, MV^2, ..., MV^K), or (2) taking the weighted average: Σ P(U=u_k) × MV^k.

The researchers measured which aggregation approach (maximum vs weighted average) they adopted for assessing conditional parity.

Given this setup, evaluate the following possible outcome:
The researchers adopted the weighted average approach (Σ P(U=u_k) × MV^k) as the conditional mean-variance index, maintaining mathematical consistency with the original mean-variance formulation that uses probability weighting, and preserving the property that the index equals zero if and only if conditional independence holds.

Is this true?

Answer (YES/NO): NO